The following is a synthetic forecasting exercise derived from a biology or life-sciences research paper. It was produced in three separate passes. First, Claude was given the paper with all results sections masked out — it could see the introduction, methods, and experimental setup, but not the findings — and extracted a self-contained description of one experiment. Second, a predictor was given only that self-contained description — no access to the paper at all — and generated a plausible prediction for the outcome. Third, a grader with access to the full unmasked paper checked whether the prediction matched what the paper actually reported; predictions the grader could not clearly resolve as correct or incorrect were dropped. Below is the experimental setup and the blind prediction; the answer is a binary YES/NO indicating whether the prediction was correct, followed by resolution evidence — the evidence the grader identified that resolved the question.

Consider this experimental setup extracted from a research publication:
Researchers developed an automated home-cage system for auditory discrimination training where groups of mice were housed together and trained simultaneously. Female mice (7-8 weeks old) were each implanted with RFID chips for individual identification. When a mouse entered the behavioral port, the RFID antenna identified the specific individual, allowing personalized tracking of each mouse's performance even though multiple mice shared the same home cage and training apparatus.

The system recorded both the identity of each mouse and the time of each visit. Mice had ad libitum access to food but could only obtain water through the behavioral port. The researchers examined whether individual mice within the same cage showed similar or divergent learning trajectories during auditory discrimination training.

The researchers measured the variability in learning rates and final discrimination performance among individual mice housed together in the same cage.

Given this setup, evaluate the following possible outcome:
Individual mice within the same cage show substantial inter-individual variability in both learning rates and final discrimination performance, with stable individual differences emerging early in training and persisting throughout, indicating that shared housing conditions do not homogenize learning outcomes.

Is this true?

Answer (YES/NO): YES